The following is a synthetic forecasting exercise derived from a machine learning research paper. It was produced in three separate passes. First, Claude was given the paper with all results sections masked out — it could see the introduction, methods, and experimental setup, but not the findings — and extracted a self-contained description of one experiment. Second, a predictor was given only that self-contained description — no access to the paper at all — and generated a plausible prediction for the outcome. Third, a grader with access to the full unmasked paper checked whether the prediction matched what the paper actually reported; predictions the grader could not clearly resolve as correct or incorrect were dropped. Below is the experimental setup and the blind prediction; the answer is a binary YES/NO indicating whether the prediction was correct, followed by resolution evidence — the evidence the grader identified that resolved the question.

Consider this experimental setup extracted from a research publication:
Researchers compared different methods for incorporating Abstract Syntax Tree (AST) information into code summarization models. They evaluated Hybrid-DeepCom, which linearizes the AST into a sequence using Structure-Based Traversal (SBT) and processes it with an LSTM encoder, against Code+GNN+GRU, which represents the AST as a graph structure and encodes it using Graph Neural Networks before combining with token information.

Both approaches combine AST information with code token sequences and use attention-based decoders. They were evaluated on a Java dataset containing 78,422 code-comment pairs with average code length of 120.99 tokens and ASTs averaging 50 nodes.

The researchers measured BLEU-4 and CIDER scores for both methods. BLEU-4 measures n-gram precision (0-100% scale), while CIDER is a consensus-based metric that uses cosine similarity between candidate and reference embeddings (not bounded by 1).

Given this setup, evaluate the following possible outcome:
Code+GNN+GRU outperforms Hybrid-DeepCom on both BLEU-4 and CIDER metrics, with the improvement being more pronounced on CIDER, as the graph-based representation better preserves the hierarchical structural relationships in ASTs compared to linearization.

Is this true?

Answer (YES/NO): YES